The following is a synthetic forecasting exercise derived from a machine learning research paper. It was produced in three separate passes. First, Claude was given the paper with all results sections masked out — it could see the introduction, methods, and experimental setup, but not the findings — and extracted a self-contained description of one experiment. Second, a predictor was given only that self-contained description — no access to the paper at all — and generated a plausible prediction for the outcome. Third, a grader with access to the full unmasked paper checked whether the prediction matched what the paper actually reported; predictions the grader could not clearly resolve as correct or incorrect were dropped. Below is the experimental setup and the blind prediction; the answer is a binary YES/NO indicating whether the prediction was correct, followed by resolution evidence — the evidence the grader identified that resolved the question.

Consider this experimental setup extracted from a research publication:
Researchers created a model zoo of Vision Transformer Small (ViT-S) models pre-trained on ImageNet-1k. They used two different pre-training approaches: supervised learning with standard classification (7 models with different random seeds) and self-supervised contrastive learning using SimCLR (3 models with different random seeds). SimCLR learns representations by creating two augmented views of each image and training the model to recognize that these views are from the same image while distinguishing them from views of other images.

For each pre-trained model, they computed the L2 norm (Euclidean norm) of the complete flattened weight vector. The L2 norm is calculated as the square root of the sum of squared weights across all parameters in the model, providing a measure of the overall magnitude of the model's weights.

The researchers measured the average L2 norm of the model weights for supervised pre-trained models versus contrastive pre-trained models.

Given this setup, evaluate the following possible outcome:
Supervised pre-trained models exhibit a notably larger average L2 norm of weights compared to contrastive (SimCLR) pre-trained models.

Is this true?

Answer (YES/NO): NO